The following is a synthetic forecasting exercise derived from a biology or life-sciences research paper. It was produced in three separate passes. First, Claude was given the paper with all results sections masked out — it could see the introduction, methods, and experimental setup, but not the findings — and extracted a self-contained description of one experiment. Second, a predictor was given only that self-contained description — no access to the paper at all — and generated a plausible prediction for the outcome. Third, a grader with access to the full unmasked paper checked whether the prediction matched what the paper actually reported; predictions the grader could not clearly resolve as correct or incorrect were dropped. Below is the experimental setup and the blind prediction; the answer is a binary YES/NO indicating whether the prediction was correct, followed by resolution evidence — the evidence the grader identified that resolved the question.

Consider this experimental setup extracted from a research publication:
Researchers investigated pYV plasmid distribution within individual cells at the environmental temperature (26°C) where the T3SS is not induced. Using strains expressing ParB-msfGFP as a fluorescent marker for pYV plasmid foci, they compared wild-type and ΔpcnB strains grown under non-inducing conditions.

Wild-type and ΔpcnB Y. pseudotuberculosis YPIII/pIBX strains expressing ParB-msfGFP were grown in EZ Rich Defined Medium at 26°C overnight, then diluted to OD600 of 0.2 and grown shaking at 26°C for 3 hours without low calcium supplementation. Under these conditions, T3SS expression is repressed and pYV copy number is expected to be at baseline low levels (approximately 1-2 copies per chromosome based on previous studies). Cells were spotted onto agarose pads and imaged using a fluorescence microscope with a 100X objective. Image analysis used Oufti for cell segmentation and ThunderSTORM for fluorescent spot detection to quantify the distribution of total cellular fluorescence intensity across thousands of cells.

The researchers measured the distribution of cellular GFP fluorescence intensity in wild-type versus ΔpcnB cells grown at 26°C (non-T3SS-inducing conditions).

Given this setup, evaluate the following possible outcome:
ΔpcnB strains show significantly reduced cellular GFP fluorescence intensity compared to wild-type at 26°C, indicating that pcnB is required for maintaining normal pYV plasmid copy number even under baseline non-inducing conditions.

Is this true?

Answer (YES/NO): YES